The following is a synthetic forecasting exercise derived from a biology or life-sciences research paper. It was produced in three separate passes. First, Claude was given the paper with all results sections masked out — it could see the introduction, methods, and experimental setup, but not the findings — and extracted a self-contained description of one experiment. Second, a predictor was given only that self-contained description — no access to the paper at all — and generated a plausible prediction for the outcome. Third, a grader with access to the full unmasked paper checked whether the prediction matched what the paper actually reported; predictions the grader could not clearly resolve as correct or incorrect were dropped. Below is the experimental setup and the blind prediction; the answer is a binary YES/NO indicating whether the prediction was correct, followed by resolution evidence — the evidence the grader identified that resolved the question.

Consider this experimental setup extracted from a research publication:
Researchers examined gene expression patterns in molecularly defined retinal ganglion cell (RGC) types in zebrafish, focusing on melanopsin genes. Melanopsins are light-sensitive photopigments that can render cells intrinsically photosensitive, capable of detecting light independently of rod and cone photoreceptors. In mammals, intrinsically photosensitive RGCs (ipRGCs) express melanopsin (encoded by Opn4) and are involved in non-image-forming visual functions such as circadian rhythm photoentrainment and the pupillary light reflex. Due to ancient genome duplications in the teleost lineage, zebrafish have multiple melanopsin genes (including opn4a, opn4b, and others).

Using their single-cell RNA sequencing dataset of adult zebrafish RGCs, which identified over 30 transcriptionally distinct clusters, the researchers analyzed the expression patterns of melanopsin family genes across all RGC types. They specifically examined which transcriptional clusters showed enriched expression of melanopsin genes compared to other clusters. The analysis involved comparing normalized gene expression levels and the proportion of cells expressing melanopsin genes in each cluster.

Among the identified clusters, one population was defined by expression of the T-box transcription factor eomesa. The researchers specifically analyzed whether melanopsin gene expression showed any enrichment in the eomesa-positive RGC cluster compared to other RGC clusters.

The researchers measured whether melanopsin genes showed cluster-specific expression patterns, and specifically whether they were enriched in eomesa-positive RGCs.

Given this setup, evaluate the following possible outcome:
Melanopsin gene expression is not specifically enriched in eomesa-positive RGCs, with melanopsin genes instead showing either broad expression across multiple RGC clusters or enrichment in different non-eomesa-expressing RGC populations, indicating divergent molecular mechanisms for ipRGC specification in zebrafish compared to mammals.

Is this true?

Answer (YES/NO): NO